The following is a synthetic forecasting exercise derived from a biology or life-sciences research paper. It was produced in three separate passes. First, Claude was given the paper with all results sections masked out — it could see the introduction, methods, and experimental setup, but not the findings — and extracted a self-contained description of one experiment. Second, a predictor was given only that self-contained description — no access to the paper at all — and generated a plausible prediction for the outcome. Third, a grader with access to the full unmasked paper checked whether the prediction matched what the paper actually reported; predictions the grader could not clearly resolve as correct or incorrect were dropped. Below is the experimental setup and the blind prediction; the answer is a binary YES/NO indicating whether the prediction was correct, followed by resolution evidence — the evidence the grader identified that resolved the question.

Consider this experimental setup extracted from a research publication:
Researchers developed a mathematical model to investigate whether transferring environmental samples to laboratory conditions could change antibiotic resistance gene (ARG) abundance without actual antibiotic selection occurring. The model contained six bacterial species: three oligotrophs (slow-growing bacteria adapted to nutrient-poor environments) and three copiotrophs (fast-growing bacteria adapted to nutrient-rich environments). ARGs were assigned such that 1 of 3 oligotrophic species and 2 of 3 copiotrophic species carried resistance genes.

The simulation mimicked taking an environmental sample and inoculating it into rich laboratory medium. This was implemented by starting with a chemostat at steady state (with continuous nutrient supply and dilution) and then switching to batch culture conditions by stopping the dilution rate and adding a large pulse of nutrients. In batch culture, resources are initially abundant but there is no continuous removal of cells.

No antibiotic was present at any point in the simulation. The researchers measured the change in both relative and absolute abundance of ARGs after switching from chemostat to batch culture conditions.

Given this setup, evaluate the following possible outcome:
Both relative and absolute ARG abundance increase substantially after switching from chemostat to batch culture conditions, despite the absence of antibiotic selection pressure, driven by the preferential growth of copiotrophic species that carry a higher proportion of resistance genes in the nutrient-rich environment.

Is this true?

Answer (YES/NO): YES